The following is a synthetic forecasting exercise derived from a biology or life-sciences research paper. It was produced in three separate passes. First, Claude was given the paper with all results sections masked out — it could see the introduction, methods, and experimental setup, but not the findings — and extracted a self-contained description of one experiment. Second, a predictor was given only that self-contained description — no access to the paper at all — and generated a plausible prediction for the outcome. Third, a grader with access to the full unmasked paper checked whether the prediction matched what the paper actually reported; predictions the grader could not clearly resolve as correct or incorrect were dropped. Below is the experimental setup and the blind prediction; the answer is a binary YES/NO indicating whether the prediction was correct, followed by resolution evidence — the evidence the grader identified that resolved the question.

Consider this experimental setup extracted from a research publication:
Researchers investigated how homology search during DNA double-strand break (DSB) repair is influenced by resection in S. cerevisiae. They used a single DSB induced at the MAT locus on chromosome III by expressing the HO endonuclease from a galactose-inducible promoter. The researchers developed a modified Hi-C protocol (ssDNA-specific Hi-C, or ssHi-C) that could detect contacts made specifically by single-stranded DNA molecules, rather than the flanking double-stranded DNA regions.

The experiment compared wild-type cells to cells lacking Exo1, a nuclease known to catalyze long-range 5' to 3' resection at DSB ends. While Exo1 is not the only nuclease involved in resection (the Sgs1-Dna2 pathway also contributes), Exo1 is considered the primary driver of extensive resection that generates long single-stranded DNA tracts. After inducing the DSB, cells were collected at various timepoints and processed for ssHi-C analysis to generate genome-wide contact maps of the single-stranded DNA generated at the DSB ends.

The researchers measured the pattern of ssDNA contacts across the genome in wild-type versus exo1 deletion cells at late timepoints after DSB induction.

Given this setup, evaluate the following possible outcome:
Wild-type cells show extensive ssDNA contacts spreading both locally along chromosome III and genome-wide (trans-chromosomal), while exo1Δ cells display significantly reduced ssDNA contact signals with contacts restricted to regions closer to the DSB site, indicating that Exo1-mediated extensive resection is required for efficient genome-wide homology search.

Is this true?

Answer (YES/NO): YES